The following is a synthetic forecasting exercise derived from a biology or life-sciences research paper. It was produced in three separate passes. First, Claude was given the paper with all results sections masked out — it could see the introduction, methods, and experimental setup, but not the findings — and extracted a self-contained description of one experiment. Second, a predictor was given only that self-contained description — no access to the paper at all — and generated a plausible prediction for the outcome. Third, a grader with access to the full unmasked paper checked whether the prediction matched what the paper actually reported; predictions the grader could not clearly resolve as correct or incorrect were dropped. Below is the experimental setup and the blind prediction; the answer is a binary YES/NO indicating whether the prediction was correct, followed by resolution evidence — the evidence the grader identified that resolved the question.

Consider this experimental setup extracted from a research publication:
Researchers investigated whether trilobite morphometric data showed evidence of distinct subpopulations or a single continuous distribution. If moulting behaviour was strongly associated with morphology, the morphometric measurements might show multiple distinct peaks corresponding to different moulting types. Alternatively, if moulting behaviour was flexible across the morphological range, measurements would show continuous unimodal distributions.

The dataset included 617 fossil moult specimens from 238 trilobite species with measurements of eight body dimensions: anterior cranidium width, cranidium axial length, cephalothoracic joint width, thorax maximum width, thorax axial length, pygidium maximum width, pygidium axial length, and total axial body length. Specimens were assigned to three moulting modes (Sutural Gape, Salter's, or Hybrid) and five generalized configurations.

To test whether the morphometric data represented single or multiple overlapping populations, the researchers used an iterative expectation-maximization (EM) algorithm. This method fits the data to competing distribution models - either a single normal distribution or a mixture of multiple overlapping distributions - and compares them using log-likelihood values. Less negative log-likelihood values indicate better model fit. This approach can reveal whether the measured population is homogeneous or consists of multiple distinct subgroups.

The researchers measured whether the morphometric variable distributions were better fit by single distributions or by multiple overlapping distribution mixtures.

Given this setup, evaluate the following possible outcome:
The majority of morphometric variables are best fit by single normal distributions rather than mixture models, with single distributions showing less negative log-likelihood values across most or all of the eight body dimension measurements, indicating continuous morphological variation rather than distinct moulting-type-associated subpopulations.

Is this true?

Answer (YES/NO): NO